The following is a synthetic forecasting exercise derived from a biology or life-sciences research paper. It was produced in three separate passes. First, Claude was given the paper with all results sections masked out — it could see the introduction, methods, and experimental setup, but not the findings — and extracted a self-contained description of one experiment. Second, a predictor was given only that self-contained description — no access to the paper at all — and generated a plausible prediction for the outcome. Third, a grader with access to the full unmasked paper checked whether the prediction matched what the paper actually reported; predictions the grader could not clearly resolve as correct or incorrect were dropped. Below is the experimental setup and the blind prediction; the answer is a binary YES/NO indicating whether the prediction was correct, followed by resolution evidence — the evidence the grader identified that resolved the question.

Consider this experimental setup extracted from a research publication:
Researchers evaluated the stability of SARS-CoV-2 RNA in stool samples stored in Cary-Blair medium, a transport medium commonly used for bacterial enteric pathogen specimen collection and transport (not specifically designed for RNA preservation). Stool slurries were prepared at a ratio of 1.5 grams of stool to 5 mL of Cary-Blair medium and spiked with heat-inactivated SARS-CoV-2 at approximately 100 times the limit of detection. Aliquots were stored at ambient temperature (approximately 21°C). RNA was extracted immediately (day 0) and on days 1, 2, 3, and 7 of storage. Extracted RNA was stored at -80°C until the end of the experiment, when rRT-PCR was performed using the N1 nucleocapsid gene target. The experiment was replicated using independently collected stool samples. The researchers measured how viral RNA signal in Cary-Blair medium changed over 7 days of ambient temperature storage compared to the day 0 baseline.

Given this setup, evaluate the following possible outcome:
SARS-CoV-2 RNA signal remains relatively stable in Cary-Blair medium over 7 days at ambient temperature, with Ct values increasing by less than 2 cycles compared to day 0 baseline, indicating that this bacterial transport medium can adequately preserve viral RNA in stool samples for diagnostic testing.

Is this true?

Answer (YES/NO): YES